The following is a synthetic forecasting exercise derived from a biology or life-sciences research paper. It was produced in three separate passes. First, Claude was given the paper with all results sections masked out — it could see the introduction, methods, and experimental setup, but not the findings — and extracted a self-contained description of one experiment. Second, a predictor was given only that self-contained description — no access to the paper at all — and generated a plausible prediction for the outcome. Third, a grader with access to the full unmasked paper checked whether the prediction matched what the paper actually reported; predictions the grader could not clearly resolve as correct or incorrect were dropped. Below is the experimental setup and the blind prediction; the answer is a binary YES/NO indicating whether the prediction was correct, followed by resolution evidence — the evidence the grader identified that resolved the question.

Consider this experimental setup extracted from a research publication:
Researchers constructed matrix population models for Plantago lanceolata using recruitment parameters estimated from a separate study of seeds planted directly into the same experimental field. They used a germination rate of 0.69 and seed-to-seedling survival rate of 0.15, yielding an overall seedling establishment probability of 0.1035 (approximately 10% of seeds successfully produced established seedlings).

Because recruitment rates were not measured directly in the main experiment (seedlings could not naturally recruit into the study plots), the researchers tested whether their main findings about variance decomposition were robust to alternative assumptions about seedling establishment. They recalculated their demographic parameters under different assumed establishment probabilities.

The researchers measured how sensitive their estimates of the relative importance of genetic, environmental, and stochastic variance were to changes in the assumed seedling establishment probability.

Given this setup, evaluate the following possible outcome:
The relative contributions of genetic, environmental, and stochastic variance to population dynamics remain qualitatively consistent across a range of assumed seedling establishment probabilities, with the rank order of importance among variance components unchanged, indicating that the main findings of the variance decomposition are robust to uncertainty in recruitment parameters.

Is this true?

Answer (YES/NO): YES